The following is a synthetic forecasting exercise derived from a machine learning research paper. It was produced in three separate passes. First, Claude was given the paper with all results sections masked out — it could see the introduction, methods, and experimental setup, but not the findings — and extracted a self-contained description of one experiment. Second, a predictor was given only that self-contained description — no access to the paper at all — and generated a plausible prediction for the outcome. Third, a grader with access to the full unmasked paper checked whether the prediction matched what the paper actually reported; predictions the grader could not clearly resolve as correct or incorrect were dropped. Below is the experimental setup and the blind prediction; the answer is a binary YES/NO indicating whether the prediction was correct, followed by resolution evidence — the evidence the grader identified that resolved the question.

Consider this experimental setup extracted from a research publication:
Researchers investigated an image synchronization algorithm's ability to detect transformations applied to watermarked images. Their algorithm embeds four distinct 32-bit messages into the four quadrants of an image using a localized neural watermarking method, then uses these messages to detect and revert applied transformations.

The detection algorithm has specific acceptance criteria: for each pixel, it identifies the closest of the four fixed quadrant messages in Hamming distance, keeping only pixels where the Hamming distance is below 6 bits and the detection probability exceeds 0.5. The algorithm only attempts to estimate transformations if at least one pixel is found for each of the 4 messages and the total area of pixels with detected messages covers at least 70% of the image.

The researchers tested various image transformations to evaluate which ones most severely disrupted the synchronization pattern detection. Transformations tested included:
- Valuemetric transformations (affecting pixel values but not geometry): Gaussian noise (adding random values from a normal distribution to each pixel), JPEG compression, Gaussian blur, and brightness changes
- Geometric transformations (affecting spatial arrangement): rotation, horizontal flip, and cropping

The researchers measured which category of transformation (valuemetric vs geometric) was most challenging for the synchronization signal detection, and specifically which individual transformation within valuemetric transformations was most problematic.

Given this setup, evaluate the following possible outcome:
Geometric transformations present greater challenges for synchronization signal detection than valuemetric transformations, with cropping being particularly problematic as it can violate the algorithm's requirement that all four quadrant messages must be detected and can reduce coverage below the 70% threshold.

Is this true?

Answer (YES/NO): NO